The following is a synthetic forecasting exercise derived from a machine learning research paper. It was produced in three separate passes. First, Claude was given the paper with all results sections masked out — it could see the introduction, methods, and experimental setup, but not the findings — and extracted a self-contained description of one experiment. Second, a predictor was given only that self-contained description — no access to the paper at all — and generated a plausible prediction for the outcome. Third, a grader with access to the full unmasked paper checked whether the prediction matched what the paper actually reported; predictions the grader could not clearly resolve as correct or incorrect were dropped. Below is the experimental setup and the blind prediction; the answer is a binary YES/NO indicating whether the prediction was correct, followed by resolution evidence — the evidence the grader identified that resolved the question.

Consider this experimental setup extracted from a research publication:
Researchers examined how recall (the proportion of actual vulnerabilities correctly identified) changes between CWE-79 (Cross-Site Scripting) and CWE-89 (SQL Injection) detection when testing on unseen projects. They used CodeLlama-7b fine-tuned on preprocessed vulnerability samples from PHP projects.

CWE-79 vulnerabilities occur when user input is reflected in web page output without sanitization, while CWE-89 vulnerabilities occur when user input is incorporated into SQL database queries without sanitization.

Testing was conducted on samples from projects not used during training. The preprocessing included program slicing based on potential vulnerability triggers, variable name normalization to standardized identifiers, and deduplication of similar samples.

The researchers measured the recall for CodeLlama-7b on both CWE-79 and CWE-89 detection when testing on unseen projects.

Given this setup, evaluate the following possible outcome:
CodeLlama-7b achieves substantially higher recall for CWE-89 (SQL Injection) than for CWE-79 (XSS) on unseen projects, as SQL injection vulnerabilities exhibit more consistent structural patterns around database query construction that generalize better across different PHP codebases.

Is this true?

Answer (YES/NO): YES